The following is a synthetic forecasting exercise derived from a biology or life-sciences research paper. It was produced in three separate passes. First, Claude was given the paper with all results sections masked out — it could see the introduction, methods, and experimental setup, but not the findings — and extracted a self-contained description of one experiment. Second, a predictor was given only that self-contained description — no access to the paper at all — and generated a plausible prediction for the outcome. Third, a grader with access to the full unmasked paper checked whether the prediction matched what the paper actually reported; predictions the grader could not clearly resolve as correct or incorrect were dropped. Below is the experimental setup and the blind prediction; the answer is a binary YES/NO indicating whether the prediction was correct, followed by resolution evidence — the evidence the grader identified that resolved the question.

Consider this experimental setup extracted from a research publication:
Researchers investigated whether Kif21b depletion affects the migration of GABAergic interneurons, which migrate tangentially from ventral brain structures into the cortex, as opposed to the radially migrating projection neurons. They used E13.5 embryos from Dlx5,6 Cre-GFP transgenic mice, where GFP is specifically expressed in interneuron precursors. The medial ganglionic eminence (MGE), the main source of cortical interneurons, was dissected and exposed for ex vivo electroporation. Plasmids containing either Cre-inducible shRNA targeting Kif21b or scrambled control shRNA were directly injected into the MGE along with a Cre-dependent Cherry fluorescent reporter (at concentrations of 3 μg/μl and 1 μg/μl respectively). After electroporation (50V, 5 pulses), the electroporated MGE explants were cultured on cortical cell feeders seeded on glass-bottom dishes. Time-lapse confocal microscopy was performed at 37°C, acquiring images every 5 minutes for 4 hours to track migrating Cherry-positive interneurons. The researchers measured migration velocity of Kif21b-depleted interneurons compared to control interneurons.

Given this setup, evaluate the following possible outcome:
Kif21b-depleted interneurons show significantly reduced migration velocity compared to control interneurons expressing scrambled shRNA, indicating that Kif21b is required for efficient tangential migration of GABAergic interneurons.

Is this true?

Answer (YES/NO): YES